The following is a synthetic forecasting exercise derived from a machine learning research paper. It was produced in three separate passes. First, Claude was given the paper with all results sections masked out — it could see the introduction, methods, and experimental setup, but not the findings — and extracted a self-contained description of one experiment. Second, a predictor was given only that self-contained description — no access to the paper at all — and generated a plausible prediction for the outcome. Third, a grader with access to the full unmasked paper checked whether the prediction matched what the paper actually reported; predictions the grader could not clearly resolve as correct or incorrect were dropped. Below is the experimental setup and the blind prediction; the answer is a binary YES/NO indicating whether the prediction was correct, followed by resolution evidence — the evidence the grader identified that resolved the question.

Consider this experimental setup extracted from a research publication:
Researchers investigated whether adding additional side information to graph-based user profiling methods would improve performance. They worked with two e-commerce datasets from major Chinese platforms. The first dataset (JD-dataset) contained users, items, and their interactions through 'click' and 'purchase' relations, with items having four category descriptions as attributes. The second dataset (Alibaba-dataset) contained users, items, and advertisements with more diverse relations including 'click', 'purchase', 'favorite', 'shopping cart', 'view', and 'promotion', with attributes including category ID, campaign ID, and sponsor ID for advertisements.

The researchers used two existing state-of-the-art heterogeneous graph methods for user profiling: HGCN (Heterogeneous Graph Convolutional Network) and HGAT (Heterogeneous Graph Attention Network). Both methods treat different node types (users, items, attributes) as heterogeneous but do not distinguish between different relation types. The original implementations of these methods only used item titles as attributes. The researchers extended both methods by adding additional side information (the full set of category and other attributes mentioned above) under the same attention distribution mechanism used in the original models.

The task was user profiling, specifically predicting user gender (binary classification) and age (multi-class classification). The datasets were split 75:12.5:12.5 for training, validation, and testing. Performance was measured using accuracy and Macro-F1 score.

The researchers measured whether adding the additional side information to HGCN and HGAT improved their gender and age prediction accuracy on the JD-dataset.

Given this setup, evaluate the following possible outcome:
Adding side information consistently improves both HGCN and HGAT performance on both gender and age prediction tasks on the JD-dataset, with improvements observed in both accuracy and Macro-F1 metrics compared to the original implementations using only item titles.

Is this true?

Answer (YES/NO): NO